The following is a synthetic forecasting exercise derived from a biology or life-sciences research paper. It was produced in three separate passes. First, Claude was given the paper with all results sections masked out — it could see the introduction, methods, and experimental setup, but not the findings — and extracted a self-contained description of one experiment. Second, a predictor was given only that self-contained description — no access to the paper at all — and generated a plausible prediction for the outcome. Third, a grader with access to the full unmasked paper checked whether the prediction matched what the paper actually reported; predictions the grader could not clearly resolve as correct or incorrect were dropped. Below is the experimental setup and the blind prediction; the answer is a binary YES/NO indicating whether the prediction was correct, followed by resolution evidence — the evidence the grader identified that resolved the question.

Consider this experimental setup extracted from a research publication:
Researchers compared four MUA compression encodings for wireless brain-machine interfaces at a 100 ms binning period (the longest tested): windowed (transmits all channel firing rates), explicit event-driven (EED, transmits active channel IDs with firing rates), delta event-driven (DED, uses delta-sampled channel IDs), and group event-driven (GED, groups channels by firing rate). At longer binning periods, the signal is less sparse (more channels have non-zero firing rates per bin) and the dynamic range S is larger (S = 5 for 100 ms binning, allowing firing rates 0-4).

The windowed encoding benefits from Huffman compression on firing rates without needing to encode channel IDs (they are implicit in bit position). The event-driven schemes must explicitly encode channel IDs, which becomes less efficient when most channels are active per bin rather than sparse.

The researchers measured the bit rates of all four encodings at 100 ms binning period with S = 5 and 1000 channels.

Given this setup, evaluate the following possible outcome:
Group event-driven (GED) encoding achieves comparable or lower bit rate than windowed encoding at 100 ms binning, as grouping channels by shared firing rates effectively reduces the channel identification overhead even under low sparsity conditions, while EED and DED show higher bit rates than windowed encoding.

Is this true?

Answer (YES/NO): NO